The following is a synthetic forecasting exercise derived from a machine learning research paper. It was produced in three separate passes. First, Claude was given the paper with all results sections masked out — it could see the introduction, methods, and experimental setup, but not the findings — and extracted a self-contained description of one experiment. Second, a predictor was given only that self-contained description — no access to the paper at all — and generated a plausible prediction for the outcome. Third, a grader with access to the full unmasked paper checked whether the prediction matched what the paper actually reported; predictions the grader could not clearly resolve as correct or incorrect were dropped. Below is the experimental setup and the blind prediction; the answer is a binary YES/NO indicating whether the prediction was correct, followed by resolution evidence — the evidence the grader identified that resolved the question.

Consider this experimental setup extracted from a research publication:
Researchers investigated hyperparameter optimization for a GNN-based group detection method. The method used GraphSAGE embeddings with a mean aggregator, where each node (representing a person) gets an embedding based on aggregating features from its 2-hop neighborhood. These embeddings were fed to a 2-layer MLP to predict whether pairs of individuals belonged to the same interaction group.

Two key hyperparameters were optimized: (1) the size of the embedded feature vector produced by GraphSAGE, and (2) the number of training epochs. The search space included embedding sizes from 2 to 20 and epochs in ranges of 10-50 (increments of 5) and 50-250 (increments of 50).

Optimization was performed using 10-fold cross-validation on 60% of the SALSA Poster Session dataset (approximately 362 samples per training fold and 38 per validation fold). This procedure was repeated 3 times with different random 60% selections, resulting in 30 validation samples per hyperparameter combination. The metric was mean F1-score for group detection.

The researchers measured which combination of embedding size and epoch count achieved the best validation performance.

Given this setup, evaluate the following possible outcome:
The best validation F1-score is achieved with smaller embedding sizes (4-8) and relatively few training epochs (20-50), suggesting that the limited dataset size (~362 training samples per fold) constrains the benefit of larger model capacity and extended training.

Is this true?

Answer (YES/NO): NO